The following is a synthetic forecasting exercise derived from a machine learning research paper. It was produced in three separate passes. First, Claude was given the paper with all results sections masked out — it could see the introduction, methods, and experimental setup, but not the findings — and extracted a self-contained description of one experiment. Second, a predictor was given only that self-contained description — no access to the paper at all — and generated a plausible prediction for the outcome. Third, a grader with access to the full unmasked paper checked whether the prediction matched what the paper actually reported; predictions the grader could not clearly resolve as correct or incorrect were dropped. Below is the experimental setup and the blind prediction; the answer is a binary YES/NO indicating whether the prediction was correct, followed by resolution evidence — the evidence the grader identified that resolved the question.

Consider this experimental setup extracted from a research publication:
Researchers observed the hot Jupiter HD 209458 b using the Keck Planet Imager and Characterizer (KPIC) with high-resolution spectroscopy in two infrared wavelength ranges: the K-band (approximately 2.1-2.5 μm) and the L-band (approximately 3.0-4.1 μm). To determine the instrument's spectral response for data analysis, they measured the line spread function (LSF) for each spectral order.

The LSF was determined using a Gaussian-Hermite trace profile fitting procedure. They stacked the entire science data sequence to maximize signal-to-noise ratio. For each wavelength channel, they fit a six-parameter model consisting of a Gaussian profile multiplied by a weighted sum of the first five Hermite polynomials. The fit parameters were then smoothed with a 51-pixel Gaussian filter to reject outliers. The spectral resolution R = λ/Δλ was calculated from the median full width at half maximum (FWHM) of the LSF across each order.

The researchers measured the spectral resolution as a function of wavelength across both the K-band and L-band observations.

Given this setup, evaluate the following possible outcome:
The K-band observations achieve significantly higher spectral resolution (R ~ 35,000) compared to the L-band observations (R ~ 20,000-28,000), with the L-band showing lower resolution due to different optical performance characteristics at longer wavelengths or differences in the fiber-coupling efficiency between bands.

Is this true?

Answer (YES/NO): YES